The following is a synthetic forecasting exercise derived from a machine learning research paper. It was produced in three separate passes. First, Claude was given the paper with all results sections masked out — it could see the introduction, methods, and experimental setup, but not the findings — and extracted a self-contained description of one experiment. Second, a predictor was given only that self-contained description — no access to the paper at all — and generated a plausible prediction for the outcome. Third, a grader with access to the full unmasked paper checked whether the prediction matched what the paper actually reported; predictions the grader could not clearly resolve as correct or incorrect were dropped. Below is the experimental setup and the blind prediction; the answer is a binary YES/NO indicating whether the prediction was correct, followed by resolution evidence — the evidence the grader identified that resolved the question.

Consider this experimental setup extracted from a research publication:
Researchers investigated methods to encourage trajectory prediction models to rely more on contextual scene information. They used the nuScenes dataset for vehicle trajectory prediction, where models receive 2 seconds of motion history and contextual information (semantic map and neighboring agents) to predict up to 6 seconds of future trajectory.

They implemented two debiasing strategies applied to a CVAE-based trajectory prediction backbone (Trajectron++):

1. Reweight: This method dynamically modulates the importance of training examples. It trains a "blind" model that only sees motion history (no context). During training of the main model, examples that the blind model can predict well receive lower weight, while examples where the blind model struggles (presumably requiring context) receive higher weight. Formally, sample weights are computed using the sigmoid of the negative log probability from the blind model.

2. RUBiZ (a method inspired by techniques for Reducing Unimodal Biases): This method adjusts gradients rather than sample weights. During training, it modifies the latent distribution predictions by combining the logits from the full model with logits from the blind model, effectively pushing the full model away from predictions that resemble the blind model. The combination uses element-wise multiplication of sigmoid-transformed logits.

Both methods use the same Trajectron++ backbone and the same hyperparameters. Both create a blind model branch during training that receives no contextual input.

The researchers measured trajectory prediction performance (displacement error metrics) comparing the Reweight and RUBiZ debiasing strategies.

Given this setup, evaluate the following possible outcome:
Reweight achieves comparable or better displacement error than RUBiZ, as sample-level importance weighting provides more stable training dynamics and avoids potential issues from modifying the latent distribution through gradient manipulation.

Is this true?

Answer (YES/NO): NO